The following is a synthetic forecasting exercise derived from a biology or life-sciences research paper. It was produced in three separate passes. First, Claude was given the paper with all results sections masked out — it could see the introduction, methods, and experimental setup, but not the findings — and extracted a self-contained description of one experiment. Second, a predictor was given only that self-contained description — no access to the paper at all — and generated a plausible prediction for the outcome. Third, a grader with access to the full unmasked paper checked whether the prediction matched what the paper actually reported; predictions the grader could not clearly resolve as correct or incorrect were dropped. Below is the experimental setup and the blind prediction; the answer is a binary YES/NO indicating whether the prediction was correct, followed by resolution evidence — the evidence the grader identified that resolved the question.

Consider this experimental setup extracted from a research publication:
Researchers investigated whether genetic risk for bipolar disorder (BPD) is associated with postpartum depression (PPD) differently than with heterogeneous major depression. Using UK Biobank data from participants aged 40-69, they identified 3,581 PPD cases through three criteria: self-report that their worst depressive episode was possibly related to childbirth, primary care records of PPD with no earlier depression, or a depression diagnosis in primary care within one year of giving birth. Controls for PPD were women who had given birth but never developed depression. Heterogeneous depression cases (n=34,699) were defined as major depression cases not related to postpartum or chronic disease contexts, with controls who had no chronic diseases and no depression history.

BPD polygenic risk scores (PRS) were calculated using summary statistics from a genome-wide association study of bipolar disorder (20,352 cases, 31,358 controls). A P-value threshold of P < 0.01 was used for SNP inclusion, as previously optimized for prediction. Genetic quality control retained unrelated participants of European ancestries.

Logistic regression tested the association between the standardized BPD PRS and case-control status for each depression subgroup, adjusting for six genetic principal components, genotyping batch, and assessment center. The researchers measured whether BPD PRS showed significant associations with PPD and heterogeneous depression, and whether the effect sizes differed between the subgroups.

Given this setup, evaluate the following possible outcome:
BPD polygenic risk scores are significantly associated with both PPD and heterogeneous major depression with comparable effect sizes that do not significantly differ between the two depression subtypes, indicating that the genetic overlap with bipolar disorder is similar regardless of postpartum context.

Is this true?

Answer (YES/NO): YES